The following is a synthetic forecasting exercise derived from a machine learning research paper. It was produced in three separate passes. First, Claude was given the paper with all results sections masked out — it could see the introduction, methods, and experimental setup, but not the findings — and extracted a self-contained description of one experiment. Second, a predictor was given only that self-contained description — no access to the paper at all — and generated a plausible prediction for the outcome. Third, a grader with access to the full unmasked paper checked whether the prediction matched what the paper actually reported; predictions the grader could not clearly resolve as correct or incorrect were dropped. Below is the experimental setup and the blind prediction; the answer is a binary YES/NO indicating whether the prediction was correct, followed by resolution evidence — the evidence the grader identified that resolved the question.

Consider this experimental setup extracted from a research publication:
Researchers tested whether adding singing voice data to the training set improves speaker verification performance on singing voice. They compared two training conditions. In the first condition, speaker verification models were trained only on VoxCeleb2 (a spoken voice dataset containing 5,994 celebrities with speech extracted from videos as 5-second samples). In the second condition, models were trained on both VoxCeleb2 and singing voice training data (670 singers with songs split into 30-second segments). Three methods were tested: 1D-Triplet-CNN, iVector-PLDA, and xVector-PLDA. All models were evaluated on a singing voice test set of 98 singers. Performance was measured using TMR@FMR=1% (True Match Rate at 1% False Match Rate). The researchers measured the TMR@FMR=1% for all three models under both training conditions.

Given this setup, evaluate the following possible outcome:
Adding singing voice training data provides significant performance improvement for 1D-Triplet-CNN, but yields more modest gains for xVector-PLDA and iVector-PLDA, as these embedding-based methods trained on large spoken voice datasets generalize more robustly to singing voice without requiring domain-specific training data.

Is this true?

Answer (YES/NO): NO